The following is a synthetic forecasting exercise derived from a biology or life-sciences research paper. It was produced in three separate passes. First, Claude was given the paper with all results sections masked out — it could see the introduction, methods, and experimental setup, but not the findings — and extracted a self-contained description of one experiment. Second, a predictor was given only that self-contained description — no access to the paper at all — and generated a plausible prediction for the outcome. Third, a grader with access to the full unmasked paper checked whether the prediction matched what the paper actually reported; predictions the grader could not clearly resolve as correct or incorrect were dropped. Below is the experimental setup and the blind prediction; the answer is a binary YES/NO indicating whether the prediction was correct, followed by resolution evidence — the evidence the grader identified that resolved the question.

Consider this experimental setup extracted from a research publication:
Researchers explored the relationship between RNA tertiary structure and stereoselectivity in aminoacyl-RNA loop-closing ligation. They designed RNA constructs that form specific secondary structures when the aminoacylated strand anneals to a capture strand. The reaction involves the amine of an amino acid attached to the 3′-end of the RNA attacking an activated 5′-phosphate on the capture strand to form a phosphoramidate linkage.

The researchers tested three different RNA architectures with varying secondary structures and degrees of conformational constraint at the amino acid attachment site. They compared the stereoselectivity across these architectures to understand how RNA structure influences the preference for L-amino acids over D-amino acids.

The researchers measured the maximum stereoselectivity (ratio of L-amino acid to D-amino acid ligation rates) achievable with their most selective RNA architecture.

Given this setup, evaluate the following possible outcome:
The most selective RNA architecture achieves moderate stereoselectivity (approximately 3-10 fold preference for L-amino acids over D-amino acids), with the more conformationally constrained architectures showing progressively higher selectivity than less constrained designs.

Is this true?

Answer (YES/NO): NO